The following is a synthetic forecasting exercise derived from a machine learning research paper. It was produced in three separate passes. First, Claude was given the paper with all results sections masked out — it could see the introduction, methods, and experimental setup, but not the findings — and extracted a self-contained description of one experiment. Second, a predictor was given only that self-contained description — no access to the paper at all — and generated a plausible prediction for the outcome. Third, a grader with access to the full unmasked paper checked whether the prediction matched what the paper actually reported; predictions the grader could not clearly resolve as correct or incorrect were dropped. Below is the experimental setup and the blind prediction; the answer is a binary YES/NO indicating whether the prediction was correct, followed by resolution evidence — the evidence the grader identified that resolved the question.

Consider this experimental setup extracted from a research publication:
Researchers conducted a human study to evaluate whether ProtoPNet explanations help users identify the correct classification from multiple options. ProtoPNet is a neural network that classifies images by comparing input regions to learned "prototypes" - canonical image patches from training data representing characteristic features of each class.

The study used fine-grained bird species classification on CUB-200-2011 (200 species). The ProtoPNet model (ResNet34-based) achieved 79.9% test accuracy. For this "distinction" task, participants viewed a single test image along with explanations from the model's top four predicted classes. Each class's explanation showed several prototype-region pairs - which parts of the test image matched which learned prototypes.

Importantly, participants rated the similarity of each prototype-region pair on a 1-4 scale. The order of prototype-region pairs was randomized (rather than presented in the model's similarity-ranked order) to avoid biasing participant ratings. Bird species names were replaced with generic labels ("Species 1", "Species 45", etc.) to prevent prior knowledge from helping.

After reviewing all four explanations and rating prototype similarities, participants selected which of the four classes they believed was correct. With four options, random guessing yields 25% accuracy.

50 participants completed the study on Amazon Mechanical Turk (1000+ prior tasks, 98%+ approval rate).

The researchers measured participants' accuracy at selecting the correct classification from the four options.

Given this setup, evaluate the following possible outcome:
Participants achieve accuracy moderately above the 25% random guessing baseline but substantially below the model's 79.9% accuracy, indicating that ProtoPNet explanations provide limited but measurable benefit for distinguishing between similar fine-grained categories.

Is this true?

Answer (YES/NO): NO